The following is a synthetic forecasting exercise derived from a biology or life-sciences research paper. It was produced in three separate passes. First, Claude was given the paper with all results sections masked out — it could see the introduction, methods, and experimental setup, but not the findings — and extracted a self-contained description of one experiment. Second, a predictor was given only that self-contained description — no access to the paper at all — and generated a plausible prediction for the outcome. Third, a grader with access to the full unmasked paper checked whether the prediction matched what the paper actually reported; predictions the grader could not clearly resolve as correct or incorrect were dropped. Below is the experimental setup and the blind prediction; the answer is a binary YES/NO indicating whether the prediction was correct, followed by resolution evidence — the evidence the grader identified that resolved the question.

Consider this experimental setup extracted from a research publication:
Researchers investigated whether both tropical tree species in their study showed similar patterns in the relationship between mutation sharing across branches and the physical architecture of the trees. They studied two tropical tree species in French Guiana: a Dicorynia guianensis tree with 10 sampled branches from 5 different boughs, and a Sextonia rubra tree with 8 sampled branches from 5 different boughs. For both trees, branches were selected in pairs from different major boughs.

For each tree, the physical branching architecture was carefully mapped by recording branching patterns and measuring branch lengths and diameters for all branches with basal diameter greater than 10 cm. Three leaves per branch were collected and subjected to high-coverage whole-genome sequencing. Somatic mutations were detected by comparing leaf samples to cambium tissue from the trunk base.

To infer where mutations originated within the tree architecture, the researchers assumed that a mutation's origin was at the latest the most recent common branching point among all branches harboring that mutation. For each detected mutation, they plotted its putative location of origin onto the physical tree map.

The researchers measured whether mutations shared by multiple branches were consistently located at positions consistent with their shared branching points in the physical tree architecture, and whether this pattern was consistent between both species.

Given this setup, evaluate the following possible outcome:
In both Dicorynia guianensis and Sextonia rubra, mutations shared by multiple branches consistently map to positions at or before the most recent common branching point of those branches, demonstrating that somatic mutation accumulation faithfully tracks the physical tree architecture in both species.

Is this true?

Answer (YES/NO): NO